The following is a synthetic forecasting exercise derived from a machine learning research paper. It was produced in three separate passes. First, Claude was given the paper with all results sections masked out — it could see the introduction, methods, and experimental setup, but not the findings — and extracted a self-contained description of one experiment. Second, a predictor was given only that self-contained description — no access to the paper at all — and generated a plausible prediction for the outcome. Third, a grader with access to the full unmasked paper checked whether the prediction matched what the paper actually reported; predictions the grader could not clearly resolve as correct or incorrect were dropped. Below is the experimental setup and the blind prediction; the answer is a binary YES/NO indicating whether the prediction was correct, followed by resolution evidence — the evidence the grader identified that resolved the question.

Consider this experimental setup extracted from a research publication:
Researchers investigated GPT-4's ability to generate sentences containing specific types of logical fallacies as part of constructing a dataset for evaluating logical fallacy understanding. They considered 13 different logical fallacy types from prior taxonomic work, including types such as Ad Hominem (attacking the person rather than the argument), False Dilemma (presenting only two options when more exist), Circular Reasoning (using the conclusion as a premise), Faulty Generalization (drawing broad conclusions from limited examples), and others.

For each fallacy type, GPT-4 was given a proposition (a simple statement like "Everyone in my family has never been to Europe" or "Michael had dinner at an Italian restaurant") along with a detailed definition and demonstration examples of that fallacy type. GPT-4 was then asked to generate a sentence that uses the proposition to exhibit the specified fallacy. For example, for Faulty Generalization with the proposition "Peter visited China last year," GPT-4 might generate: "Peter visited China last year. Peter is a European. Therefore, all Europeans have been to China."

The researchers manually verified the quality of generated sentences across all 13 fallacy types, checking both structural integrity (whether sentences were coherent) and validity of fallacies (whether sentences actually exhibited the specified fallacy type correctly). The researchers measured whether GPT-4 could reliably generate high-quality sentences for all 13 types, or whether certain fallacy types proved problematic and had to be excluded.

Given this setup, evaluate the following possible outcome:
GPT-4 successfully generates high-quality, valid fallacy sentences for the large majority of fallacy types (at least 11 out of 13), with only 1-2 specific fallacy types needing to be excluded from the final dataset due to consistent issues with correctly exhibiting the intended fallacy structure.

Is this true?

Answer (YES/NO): YES